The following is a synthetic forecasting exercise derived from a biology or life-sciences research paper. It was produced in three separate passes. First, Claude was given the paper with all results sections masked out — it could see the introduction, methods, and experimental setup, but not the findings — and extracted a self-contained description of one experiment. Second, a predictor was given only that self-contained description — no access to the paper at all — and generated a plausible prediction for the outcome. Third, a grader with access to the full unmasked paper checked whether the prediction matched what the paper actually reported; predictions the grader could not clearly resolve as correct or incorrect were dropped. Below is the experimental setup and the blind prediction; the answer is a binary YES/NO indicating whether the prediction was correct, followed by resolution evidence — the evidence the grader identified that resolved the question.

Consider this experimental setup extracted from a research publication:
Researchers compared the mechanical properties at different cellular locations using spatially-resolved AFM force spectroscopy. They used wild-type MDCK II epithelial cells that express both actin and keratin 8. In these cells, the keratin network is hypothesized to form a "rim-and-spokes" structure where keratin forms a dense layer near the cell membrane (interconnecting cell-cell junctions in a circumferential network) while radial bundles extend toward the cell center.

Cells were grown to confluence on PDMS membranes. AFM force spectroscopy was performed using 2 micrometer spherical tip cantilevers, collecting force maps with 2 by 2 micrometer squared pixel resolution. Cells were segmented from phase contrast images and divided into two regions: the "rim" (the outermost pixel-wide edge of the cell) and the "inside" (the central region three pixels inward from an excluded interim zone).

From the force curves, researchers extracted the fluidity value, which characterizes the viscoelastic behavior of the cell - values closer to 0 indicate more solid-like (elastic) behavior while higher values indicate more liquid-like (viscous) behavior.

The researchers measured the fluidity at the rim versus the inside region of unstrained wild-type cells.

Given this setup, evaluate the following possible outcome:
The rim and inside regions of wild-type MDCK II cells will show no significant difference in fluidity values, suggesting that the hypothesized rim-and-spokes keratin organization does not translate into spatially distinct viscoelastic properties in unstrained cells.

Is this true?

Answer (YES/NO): YES